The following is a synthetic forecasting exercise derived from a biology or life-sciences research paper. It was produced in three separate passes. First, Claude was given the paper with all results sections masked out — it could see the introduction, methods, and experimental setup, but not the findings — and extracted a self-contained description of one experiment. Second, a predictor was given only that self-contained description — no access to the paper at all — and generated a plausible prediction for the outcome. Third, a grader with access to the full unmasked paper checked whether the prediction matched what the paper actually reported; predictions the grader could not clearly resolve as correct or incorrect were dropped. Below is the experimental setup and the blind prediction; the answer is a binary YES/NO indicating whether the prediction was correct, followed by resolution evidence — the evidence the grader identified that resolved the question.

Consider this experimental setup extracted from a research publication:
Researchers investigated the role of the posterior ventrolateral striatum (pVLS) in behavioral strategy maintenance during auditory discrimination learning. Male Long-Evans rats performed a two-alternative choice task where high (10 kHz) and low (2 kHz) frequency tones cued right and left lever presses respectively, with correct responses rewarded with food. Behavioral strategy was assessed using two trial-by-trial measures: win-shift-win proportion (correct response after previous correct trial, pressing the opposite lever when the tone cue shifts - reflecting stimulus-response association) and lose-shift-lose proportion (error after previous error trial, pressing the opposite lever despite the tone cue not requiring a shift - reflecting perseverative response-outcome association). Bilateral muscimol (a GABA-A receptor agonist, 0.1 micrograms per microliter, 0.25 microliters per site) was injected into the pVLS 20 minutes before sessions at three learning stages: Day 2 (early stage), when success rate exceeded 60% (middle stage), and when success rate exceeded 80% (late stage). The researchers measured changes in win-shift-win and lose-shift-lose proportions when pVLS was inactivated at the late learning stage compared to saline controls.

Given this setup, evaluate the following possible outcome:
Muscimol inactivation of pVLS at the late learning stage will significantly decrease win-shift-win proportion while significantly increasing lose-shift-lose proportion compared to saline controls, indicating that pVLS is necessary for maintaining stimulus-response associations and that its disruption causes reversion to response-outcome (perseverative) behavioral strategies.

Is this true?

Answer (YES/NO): NO